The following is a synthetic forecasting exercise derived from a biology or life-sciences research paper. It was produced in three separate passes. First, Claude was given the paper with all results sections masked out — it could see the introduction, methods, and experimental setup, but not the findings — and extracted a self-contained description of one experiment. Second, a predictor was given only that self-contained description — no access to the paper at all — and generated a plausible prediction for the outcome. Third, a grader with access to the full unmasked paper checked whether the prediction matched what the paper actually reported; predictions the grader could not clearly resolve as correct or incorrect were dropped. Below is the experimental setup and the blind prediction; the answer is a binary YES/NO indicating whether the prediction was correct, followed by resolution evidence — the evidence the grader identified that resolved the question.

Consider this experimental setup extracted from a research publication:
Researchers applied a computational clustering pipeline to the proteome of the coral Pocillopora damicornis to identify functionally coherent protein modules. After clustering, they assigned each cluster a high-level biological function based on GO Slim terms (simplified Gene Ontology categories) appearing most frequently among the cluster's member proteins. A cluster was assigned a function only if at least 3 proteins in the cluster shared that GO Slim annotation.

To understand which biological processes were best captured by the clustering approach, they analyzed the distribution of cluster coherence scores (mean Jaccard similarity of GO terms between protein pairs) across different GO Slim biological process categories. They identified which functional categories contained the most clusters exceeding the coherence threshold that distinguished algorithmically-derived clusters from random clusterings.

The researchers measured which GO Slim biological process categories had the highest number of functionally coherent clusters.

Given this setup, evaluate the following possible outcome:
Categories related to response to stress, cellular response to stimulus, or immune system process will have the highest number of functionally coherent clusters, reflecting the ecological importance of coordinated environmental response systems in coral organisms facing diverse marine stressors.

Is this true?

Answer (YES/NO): NO